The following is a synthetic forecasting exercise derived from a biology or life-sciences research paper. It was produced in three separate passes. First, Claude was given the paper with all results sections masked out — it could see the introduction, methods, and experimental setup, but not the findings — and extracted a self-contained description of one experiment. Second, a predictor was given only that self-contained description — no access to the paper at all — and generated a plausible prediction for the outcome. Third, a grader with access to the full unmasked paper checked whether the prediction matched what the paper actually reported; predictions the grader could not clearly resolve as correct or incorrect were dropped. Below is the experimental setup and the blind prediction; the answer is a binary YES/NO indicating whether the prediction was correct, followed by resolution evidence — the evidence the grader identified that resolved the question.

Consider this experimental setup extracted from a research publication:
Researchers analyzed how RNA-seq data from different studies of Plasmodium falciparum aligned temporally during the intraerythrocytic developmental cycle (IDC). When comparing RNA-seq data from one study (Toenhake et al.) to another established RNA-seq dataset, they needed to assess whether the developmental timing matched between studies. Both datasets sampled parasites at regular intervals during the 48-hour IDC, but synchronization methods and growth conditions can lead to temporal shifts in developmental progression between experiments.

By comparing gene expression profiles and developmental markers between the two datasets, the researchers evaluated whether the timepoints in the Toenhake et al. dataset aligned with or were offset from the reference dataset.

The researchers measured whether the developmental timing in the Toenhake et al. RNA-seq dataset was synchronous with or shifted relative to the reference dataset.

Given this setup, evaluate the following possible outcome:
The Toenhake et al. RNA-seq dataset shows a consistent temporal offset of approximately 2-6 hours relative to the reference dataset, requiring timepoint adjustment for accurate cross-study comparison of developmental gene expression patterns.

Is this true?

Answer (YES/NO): YES